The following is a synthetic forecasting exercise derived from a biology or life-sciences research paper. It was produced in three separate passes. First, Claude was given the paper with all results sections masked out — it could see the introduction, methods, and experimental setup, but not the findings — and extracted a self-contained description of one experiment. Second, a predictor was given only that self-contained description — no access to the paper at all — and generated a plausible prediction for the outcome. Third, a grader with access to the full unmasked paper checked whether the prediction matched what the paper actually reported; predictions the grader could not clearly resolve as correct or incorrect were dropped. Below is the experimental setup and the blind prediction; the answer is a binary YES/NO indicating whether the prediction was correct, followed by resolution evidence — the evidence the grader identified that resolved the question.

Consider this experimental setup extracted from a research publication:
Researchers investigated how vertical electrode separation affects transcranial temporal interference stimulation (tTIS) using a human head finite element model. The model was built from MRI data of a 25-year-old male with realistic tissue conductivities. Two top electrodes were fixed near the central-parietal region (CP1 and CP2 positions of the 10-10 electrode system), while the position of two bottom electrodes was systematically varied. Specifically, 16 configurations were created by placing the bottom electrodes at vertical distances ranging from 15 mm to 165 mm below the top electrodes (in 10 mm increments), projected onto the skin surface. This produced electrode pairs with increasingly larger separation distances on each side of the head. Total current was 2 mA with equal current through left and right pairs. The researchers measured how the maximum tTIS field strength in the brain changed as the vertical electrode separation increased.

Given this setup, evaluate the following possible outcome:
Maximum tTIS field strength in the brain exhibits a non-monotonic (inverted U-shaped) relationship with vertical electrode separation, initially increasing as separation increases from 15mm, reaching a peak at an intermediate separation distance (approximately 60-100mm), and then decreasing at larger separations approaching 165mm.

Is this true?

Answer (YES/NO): NO